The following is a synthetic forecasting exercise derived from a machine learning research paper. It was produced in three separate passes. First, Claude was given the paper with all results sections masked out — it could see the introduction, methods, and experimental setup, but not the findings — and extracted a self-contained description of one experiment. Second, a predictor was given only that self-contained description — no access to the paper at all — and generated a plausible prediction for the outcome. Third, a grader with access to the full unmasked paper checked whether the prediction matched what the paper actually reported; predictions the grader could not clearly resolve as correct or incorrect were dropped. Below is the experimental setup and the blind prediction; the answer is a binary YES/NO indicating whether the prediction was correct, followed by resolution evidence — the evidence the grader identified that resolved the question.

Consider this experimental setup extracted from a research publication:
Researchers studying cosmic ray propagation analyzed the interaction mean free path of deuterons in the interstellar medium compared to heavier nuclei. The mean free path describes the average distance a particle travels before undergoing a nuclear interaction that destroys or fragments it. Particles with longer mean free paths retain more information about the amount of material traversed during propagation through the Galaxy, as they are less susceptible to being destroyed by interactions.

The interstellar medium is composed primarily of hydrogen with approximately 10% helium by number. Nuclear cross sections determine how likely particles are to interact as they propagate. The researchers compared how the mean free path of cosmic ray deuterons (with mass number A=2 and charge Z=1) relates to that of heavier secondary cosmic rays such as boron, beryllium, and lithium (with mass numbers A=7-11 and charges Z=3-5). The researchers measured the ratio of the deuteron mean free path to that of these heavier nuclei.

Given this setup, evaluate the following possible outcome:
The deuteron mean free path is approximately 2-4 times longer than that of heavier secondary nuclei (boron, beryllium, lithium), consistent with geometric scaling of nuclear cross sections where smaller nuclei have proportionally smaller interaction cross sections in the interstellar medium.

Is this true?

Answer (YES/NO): NO